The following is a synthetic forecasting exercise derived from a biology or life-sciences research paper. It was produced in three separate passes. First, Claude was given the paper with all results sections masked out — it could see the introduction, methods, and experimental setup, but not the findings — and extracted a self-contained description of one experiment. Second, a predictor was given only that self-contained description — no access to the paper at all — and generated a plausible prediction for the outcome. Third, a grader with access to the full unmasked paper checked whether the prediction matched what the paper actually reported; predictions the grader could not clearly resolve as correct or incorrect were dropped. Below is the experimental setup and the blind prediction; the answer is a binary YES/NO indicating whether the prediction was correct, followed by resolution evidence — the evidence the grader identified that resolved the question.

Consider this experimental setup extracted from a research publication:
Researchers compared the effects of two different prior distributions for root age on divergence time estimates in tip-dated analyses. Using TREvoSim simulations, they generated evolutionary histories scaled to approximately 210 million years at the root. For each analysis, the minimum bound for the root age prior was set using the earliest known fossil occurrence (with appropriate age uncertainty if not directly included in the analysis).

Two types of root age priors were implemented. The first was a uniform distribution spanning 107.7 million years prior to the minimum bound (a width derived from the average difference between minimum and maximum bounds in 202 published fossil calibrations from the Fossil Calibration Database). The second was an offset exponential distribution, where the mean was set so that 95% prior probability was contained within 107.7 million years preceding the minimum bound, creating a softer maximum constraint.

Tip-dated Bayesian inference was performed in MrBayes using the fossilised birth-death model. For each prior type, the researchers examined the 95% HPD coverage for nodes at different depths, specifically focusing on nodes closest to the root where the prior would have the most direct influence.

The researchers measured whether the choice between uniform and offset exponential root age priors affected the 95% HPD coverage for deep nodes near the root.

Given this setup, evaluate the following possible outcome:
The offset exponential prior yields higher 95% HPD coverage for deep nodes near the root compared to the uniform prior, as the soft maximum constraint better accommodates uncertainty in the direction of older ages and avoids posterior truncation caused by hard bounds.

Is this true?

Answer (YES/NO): YES